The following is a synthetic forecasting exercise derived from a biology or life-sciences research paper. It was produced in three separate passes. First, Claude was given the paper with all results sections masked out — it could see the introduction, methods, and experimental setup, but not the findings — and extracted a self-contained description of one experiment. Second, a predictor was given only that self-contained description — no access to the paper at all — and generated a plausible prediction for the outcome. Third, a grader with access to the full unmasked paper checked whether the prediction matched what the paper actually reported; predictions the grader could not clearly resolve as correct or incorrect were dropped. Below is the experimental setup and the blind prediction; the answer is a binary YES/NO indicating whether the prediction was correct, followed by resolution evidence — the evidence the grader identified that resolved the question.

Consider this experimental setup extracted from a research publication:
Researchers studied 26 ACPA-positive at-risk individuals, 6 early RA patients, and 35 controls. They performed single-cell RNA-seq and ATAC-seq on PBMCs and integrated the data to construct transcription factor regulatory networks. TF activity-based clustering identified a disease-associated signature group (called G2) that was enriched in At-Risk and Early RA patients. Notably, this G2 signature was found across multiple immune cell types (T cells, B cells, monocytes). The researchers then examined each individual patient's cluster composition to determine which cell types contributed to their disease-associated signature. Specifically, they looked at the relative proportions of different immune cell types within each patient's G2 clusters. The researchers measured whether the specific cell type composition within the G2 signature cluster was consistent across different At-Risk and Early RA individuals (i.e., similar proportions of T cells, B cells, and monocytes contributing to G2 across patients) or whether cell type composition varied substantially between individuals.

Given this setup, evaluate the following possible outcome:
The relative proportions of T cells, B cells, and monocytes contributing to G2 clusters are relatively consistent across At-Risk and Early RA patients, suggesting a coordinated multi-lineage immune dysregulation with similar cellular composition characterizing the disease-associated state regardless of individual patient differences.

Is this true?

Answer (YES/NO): NO